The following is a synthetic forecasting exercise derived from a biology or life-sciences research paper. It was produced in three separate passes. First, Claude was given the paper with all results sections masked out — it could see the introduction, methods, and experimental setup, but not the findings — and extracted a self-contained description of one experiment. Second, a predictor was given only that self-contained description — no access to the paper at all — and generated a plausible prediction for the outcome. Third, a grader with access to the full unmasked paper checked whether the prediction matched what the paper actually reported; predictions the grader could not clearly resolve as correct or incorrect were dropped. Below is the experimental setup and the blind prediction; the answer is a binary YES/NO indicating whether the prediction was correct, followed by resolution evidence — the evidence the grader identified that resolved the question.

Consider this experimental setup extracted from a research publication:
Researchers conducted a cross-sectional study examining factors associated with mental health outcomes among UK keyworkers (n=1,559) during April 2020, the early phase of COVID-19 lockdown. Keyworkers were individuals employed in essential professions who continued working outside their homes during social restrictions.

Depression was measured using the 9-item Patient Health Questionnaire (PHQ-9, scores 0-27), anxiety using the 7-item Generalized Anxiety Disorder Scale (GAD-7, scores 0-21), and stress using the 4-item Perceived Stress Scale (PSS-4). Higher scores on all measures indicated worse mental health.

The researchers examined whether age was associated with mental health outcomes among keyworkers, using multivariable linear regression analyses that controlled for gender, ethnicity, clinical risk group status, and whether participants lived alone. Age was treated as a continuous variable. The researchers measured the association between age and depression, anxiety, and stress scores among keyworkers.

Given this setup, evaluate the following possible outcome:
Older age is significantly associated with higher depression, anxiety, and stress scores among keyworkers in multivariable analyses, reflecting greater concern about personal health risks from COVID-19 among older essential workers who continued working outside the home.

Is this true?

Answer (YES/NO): NO